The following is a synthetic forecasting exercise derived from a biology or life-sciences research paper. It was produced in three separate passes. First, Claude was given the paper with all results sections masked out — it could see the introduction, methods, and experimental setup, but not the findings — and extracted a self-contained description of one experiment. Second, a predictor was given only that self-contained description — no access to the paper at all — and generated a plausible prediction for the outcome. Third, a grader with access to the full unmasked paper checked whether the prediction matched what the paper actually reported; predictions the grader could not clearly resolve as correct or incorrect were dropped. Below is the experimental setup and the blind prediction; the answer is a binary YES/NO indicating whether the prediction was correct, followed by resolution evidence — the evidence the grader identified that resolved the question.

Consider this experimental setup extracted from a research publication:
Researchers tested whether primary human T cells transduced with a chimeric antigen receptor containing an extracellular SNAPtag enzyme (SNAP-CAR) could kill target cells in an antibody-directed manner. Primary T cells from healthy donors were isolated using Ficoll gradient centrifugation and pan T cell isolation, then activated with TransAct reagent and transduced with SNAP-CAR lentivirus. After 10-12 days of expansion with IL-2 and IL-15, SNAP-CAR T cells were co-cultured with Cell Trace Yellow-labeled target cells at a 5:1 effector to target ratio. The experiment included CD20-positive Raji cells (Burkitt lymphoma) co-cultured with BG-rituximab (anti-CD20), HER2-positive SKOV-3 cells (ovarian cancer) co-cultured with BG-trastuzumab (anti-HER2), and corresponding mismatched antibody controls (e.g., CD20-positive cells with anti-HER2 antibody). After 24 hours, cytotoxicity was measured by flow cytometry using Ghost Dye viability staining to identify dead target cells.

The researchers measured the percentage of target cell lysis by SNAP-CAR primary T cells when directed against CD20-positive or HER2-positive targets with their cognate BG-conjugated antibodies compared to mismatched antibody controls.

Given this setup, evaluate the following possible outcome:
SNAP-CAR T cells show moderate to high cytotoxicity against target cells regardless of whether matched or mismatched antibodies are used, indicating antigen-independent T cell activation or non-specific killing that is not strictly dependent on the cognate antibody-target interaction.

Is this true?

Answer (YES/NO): NO